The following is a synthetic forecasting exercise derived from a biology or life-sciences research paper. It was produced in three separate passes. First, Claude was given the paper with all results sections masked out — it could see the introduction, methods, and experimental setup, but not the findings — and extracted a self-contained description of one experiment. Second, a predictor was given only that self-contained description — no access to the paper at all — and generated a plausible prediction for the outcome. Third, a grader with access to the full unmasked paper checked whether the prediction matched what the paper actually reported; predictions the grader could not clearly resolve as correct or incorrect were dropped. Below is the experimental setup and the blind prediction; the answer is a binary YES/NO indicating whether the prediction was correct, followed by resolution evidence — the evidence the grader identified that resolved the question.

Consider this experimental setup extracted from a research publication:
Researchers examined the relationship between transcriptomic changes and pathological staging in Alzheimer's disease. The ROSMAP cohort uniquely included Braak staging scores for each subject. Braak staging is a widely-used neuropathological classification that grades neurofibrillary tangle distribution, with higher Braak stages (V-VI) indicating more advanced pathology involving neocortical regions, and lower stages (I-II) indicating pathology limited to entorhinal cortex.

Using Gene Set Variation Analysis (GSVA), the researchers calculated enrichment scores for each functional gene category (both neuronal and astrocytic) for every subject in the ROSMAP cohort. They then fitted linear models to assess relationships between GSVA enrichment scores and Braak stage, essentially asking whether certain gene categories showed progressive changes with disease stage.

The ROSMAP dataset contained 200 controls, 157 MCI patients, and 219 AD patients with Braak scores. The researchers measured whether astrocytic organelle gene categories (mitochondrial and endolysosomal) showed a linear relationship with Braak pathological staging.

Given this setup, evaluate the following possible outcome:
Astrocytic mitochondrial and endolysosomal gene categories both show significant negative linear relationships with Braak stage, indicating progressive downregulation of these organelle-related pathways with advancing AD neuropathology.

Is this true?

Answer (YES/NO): NO